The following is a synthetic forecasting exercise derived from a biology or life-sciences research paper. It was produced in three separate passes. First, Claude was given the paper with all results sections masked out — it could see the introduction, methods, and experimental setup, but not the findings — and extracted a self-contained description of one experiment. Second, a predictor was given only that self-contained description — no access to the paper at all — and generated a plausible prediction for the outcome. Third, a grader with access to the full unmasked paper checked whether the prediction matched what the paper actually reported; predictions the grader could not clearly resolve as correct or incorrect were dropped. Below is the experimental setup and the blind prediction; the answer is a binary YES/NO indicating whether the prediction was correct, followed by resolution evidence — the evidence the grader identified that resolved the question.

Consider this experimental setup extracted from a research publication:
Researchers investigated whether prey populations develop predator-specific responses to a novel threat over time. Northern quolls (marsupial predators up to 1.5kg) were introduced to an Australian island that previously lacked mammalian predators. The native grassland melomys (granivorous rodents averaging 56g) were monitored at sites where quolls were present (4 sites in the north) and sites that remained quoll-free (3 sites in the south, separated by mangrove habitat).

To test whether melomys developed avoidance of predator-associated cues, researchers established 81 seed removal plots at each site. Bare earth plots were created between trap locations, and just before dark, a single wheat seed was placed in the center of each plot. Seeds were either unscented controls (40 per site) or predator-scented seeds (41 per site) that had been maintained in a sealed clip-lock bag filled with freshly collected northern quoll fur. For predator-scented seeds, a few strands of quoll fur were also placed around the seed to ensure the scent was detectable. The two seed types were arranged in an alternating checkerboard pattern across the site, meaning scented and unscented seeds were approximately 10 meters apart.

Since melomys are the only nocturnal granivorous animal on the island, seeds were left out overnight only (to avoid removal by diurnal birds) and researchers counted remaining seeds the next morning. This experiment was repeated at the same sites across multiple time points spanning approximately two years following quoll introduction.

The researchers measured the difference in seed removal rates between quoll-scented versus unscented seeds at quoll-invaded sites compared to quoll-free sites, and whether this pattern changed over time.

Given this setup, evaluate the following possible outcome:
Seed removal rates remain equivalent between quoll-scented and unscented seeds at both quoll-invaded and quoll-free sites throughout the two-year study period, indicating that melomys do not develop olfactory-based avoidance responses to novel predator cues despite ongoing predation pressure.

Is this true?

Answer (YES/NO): NO